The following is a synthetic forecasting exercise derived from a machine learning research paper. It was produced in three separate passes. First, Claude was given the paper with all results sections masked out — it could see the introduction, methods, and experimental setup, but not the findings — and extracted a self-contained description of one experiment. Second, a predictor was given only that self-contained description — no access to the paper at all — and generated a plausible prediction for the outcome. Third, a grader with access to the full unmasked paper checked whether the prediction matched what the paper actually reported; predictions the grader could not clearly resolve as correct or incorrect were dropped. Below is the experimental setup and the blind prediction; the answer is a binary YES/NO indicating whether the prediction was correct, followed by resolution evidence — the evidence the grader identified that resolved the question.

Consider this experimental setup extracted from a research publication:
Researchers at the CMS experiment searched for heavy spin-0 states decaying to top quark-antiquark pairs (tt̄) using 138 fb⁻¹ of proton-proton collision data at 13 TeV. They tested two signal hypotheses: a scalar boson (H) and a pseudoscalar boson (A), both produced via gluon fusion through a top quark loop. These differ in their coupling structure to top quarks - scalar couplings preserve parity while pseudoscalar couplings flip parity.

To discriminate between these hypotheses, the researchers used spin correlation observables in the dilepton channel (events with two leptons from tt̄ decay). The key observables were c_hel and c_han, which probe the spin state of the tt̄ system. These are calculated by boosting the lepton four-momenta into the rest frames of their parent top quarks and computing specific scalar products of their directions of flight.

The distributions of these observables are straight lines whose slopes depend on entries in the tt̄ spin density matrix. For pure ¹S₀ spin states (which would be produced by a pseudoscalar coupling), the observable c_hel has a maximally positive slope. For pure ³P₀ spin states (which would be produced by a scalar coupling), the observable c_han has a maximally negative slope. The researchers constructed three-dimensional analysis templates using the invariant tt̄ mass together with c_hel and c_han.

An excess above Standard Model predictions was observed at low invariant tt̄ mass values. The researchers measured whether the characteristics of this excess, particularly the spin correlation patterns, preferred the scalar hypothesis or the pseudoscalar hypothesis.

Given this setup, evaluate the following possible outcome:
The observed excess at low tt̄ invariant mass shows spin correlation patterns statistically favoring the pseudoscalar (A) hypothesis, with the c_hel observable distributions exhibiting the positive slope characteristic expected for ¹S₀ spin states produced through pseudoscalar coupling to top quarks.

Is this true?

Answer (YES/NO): YES